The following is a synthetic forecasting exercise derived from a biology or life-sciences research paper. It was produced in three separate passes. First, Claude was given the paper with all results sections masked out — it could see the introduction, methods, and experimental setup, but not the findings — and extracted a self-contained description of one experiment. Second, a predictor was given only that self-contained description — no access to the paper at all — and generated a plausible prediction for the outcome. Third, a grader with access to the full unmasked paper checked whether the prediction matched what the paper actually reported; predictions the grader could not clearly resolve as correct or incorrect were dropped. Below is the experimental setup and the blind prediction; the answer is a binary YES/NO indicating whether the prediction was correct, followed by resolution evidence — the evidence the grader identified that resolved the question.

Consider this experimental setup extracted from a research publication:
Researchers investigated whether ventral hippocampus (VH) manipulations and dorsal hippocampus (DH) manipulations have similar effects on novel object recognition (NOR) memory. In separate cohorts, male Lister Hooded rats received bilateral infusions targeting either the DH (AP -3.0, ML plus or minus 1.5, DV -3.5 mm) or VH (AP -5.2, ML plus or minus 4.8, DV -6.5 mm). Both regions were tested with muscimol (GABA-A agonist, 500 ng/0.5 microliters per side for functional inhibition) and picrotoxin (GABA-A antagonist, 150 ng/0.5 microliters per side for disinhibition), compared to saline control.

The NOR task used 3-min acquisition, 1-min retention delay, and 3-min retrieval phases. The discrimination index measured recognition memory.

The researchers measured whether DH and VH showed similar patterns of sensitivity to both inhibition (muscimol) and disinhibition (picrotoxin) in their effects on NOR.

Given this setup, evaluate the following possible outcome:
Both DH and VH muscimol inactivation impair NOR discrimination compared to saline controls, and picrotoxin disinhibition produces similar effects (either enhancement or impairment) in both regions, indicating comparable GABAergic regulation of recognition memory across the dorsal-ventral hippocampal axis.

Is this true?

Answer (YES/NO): NO